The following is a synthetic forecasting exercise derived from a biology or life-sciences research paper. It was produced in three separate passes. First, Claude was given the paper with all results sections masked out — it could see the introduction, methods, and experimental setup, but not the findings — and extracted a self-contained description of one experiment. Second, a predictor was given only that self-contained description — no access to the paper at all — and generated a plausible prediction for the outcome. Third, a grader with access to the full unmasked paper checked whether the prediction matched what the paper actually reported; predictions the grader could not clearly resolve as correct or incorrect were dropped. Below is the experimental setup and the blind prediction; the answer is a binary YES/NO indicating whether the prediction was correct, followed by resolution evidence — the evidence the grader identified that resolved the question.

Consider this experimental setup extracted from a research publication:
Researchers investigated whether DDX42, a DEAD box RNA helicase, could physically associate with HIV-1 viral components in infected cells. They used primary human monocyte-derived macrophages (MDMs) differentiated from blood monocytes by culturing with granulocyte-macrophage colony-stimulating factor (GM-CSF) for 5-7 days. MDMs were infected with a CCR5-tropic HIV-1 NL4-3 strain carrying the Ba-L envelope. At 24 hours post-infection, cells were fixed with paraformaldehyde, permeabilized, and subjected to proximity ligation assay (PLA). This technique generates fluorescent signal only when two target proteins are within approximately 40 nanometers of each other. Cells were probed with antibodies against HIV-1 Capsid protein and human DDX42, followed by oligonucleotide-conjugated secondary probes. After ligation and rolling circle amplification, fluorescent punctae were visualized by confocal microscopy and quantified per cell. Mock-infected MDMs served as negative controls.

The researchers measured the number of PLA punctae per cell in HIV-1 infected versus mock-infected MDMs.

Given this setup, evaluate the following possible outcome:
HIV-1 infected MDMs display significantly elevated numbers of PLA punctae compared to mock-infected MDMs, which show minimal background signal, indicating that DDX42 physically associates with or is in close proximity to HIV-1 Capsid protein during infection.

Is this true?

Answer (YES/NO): YES